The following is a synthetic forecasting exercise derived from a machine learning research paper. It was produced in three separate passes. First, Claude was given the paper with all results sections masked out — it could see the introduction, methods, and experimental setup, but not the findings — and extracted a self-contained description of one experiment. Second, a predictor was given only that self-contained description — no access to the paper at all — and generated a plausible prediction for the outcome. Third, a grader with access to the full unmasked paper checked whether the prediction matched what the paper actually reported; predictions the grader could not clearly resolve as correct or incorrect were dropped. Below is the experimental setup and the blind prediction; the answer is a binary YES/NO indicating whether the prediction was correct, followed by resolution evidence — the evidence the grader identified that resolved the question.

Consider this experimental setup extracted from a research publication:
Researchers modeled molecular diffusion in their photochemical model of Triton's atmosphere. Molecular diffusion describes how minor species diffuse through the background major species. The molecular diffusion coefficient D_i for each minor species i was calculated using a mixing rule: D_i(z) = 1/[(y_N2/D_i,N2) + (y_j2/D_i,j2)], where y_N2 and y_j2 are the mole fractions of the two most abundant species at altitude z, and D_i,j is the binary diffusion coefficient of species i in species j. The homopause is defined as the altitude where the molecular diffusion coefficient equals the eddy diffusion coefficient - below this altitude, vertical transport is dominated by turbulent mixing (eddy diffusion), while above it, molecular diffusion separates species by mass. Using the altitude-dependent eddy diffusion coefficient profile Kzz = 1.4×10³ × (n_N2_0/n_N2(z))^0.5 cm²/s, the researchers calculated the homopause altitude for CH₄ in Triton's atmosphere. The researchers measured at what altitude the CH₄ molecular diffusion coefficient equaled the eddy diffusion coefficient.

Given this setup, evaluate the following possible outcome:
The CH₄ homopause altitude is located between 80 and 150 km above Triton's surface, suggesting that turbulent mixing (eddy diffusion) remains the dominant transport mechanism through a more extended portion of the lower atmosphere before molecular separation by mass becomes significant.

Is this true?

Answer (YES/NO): NO